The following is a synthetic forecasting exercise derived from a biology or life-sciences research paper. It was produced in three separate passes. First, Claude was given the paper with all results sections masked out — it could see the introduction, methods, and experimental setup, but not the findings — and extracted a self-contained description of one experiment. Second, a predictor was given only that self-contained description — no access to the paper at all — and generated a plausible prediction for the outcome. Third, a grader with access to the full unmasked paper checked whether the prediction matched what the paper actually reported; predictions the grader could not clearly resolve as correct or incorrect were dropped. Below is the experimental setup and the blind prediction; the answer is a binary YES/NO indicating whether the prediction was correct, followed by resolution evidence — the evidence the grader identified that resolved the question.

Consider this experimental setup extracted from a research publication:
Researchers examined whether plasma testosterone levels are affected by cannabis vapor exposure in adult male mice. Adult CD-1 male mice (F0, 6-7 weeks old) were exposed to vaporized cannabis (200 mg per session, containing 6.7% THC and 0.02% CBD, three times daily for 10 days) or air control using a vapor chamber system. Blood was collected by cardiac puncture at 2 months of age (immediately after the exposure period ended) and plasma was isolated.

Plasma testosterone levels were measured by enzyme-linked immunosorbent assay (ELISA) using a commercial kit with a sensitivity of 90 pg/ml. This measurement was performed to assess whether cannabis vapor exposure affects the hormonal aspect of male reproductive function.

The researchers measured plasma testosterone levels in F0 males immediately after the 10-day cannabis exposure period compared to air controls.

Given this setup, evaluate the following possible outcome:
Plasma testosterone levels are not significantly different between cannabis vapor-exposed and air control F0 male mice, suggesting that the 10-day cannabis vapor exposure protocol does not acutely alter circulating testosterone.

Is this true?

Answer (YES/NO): YES